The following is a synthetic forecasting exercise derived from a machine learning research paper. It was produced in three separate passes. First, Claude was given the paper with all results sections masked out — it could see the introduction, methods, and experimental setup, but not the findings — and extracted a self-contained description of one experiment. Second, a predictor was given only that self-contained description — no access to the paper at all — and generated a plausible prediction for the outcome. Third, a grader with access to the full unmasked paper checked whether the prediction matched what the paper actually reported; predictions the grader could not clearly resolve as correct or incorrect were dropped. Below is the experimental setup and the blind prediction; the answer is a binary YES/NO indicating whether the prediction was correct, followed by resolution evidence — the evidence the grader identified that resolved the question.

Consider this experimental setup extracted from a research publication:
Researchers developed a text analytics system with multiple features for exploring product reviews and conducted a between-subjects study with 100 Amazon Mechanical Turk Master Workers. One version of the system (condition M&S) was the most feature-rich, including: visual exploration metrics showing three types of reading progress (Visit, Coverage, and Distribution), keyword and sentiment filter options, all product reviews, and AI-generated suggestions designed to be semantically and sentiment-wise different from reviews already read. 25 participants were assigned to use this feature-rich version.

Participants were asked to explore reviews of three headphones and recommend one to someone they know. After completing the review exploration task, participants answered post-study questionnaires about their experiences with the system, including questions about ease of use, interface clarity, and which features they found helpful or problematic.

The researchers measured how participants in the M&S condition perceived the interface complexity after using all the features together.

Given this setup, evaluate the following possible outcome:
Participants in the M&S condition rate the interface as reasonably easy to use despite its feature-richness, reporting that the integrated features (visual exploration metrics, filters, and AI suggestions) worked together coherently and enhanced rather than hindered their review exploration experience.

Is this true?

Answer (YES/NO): YES